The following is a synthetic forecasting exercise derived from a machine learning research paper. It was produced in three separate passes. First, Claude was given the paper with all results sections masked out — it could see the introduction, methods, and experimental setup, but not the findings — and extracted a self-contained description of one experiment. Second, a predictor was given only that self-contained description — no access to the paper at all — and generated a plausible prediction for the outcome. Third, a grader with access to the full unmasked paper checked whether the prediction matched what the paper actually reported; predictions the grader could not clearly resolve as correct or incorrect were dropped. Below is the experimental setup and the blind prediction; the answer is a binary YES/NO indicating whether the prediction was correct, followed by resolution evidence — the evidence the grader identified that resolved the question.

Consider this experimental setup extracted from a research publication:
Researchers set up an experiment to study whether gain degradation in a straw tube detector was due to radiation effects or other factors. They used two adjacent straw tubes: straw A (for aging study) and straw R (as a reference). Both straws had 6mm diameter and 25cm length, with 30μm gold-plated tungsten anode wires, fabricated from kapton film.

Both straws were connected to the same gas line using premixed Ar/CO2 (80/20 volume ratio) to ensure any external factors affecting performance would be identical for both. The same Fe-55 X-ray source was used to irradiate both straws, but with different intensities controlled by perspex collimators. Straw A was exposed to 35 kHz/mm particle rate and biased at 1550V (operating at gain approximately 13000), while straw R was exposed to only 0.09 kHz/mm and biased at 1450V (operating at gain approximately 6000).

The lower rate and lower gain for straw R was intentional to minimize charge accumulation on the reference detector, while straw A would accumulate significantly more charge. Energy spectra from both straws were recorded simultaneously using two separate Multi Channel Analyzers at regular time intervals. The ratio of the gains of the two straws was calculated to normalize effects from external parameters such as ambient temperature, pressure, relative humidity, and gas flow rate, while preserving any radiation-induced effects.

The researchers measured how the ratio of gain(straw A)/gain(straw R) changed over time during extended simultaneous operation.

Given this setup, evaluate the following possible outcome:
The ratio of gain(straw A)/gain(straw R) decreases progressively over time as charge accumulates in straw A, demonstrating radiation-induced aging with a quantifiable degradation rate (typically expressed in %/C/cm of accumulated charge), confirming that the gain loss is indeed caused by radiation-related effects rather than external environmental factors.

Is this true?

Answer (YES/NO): YES